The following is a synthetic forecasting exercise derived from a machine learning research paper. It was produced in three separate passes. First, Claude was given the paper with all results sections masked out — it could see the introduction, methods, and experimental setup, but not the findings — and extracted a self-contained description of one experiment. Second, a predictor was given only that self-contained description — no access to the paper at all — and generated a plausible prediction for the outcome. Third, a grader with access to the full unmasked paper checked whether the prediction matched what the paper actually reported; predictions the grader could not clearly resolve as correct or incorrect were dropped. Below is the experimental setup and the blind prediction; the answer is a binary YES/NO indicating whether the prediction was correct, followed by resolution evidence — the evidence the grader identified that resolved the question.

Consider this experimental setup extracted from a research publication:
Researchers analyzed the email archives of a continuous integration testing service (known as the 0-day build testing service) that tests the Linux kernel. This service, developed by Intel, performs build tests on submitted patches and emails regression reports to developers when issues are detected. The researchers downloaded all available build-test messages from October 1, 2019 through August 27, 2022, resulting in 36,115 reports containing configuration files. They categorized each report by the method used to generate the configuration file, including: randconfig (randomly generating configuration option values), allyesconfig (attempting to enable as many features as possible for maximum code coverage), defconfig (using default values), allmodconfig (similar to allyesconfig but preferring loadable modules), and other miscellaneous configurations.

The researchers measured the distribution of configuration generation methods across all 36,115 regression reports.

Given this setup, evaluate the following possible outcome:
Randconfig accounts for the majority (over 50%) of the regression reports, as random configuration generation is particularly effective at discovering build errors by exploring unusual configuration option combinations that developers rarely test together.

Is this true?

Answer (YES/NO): YES